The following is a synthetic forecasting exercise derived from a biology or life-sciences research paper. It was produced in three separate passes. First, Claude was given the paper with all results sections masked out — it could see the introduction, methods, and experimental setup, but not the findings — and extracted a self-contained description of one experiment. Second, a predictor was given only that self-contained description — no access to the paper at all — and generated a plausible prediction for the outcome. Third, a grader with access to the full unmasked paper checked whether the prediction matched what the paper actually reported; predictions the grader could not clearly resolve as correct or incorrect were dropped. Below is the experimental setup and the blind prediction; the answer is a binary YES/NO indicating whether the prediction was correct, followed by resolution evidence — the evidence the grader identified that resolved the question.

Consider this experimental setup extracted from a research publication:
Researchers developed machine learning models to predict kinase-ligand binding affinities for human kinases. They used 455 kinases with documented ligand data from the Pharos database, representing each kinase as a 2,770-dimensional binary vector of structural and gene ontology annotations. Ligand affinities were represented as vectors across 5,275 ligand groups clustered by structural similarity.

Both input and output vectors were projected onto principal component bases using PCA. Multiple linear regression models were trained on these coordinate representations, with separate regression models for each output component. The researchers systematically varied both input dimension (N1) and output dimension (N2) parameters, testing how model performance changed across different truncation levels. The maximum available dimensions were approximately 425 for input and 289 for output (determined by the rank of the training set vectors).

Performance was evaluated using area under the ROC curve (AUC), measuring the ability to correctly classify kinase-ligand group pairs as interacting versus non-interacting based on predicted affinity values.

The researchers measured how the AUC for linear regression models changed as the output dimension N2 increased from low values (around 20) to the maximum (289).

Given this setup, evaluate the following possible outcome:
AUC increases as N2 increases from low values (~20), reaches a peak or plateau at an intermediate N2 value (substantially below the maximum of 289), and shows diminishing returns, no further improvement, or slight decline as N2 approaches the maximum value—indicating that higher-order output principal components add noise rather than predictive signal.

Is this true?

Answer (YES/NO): NO